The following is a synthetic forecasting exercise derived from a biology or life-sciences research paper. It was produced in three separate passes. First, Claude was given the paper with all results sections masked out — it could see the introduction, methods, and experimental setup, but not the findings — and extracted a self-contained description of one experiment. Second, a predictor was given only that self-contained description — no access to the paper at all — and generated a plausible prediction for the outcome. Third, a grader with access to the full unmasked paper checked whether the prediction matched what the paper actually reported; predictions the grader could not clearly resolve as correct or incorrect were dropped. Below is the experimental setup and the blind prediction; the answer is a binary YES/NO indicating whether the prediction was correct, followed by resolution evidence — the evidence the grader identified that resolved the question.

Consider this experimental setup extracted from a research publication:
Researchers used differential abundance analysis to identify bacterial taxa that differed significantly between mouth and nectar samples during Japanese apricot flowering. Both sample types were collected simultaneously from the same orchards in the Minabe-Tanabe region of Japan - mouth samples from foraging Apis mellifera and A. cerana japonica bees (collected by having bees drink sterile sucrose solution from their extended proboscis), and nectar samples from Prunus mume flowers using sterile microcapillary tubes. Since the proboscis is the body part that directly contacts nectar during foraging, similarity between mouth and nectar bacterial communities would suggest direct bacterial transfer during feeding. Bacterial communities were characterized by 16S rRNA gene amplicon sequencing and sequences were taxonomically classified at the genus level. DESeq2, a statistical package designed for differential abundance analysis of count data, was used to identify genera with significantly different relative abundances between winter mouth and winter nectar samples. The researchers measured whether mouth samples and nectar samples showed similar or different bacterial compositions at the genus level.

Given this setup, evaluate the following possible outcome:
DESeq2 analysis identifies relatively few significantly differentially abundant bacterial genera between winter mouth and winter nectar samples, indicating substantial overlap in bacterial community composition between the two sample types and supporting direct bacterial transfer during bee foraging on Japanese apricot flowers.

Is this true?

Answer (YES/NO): YES